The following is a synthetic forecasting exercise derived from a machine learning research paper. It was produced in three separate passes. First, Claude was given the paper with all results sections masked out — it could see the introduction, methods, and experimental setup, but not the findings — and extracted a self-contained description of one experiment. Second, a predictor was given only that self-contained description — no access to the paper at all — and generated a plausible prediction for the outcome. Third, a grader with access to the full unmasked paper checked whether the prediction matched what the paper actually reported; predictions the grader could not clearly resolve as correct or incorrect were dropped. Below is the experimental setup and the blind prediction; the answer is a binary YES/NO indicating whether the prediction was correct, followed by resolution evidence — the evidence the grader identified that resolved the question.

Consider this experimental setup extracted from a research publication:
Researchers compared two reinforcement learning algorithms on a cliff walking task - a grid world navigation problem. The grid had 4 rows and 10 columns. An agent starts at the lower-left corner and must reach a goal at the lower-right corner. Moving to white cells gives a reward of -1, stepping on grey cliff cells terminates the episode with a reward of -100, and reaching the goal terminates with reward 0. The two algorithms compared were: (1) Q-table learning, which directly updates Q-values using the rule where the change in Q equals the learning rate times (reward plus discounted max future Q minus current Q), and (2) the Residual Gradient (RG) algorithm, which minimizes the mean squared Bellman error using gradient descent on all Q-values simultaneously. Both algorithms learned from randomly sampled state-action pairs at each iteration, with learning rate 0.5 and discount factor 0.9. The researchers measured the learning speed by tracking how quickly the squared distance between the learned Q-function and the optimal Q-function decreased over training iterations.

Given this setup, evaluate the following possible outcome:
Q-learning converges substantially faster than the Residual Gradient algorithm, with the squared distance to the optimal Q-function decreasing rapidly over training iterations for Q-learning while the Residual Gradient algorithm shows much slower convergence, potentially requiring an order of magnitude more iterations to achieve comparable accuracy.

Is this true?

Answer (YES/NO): YES